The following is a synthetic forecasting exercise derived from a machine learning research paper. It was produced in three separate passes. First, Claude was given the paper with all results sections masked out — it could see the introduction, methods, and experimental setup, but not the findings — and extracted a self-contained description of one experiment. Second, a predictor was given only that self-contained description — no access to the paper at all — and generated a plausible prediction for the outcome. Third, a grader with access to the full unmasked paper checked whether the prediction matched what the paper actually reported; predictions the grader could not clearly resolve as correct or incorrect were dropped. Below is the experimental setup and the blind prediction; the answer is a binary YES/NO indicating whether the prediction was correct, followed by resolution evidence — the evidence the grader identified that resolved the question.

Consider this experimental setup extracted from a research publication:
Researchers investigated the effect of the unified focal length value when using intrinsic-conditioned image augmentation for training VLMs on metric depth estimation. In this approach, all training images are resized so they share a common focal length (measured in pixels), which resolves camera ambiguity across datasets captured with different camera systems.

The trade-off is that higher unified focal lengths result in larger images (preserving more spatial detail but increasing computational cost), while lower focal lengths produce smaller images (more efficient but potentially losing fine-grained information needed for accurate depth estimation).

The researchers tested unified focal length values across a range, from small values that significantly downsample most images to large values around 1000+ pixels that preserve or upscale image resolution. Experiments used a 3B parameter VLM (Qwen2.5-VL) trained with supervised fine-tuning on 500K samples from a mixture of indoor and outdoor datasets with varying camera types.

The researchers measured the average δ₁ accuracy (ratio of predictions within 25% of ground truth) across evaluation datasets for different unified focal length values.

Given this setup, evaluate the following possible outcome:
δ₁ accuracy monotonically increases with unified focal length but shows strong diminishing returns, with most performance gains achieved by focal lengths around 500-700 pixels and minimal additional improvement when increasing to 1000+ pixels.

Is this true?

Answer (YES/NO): NO